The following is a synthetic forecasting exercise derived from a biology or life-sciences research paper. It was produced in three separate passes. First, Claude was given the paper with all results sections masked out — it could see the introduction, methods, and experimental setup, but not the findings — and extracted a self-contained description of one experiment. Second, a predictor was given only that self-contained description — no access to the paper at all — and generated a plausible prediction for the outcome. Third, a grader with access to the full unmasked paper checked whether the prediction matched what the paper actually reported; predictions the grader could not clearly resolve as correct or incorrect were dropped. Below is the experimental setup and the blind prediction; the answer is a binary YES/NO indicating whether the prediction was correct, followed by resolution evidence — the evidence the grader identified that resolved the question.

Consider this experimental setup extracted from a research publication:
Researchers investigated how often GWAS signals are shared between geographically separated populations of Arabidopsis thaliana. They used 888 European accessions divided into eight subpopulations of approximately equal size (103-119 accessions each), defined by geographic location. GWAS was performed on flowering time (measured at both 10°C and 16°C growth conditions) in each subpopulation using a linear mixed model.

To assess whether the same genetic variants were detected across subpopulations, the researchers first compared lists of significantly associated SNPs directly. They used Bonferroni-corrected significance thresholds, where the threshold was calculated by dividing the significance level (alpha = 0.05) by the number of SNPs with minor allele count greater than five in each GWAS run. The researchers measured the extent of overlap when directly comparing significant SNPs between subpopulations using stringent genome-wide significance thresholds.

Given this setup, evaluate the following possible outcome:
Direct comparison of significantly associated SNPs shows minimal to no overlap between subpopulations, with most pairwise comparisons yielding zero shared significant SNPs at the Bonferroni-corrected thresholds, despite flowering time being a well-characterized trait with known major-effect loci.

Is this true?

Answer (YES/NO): YES